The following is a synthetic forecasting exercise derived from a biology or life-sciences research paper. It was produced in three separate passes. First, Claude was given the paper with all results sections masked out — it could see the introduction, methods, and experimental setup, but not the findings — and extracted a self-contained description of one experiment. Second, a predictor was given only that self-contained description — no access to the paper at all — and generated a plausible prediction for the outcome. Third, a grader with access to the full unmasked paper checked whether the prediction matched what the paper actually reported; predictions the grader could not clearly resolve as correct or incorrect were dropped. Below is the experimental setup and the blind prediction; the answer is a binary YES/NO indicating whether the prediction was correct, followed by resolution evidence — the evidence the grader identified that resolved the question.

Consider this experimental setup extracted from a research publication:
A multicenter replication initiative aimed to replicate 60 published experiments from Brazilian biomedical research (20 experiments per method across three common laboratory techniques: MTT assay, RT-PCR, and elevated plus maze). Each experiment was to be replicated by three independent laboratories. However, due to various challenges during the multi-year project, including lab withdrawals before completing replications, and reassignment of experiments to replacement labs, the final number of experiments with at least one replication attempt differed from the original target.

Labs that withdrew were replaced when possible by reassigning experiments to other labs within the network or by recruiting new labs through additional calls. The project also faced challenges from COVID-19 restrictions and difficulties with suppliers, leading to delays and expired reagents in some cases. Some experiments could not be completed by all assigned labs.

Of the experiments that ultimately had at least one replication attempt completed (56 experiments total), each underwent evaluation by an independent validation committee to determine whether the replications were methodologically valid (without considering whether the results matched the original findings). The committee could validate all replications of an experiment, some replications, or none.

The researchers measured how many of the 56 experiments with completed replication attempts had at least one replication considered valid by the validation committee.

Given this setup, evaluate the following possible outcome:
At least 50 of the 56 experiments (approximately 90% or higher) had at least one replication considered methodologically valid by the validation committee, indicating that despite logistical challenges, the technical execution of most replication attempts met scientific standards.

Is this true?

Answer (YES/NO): NO